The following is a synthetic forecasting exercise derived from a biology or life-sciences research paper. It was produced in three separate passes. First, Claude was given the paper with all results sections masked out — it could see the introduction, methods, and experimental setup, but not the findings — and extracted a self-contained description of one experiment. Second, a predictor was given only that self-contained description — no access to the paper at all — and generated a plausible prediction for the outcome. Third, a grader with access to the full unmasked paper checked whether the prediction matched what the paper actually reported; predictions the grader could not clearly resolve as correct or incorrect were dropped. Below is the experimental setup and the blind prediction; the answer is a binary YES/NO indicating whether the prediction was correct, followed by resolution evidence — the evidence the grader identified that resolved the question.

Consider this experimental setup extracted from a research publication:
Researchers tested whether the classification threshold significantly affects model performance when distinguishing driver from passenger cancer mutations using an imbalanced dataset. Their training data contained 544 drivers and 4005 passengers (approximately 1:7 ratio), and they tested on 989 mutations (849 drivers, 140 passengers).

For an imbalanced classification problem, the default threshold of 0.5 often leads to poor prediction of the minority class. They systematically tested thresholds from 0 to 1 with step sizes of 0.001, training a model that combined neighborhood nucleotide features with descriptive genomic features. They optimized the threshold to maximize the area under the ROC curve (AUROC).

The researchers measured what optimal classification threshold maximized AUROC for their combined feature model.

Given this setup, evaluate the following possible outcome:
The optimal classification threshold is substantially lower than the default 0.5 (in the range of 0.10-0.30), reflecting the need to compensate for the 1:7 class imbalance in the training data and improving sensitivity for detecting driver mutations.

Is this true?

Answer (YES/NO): YES